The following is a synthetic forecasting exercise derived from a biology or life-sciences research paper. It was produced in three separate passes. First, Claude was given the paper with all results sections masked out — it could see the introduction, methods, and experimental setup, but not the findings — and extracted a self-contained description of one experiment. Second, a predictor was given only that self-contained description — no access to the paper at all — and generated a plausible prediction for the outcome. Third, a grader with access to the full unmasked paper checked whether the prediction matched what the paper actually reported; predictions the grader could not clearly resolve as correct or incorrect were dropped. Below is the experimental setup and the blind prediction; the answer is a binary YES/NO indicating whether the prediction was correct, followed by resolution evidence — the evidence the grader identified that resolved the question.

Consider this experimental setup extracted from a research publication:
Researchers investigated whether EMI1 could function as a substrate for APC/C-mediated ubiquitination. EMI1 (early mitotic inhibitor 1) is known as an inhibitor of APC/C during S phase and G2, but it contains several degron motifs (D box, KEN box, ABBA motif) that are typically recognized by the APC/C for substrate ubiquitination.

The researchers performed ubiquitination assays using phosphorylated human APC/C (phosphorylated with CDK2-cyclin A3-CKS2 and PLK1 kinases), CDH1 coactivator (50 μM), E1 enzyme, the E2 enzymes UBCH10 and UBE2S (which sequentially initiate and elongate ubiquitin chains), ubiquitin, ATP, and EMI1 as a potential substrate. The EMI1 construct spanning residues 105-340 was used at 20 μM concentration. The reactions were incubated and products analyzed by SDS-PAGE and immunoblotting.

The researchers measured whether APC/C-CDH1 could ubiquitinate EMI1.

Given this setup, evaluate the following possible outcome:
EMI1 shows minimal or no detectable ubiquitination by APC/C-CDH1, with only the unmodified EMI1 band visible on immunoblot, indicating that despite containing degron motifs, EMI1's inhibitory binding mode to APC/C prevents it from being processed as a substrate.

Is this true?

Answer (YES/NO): NO